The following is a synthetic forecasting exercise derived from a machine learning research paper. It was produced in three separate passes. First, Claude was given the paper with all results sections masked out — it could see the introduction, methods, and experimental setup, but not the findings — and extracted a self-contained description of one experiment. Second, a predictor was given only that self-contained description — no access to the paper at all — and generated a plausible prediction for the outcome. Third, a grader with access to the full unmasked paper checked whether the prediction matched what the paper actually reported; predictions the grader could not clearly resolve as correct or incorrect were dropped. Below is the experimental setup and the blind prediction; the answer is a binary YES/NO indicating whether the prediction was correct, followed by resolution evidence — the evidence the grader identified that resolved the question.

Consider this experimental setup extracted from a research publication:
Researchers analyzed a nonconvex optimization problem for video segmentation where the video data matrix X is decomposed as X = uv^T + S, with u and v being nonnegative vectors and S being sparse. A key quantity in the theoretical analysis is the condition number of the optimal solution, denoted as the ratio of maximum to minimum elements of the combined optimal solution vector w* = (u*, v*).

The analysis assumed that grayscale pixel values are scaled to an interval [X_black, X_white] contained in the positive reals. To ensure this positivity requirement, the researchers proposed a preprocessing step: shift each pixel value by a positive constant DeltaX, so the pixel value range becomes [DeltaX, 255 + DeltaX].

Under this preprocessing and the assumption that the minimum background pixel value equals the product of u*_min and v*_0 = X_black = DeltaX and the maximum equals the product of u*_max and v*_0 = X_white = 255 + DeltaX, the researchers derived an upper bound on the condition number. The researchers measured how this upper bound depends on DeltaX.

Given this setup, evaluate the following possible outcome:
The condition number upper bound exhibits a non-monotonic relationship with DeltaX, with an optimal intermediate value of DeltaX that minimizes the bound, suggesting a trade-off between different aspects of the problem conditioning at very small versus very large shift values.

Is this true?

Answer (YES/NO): NO